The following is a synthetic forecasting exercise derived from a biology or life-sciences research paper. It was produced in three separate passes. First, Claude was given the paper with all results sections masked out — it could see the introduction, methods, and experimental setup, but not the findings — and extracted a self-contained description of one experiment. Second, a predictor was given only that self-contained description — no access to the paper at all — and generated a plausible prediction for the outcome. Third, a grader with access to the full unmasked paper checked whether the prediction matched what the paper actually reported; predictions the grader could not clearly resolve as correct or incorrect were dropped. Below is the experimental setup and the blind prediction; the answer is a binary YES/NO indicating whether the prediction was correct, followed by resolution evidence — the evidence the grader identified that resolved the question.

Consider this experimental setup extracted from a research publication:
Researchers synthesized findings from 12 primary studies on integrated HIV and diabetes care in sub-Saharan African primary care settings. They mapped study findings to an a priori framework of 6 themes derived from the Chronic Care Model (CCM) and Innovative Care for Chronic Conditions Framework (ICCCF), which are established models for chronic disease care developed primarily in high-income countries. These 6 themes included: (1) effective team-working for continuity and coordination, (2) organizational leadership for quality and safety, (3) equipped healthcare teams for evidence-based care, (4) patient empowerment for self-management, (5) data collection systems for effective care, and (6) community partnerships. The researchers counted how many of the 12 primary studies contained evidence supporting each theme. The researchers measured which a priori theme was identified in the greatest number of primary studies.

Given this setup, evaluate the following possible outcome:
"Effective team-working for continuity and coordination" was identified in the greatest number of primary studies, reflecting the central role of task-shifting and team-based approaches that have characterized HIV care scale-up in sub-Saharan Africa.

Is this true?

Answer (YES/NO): YES